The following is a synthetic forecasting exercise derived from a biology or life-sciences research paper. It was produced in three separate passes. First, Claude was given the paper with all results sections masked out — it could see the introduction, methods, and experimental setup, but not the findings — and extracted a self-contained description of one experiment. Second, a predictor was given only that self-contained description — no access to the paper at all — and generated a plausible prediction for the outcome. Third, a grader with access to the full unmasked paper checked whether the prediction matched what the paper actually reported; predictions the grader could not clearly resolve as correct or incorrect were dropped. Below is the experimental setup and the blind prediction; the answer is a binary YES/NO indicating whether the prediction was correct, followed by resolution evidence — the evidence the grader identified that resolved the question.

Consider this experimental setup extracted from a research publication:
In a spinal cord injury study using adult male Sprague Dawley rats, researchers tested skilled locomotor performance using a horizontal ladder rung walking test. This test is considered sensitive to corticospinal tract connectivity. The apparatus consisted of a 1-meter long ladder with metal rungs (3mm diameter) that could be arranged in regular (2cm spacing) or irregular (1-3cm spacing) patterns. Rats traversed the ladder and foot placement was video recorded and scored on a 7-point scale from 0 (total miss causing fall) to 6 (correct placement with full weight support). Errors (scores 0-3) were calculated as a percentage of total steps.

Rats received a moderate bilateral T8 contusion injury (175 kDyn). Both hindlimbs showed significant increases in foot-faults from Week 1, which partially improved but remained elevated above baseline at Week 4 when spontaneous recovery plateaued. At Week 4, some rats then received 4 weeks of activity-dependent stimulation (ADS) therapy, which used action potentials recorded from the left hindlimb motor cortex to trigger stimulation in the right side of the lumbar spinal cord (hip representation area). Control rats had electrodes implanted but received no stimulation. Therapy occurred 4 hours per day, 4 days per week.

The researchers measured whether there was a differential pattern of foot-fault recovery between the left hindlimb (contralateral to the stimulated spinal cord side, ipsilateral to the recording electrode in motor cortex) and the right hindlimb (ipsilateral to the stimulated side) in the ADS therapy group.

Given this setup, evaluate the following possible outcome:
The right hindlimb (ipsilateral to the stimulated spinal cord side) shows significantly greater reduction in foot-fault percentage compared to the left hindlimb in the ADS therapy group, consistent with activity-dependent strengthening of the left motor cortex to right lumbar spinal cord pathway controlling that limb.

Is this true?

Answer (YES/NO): NO